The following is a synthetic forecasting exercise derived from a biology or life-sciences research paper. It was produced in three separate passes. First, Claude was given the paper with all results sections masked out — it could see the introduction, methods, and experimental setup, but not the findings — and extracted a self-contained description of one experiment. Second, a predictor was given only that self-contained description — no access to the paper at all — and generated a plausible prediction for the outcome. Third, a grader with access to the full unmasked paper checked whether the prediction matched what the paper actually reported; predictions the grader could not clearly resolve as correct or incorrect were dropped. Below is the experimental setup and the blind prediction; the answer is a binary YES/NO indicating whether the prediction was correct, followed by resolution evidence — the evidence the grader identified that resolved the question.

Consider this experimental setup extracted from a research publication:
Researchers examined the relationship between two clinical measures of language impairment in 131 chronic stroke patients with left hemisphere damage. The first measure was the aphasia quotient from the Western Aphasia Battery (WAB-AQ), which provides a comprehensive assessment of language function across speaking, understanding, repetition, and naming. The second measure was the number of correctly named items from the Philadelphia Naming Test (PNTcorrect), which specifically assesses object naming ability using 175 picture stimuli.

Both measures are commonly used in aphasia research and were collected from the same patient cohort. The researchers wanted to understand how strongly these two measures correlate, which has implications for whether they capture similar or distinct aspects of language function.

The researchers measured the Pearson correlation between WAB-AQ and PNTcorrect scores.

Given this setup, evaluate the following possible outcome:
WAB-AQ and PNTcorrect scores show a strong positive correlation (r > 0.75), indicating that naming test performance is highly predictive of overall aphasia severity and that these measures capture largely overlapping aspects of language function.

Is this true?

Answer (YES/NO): YES